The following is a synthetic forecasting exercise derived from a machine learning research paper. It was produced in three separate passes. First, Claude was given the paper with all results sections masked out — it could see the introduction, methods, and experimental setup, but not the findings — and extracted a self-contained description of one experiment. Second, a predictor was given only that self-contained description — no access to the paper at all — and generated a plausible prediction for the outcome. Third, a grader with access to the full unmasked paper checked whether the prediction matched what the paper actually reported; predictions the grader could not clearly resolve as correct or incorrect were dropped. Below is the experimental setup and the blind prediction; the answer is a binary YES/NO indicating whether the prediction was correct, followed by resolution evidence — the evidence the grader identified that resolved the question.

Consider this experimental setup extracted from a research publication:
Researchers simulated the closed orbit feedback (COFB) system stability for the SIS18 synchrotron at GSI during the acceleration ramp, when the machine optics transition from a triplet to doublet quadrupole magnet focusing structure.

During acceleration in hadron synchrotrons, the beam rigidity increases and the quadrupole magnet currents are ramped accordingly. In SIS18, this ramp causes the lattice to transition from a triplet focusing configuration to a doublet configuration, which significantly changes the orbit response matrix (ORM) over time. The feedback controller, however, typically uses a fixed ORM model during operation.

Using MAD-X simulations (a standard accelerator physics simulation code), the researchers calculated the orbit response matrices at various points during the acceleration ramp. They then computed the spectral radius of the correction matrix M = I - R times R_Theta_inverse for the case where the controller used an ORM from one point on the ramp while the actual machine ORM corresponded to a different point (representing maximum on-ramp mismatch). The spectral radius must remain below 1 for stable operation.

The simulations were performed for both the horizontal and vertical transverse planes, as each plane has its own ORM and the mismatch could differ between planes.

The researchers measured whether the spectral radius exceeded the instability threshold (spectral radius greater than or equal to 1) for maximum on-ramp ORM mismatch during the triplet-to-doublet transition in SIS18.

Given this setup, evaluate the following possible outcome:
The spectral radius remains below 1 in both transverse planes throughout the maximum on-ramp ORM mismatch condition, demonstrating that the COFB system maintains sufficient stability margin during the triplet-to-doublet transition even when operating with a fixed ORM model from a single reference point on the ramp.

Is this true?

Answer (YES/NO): YES